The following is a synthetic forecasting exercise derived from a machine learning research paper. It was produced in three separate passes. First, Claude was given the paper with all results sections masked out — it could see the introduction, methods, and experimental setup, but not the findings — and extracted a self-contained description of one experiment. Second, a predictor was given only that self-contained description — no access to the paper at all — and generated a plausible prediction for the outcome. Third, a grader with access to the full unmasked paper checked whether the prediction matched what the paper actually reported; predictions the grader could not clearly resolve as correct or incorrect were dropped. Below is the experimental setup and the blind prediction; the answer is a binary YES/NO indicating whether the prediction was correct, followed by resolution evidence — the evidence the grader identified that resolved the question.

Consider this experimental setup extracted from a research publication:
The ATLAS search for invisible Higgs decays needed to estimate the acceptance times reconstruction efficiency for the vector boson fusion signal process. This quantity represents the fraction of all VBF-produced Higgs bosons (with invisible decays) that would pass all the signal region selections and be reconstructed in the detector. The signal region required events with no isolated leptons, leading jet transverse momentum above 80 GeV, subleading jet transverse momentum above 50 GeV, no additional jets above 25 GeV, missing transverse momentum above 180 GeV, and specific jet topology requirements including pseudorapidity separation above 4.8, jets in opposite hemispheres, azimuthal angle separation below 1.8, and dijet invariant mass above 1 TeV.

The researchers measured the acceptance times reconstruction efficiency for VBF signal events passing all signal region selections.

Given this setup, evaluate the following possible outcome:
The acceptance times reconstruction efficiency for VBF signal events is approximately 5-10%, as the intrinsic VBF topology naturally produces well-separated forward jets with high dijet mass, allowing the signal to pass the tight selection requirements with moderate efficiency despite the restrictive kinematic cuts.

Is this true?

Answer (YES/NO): NO